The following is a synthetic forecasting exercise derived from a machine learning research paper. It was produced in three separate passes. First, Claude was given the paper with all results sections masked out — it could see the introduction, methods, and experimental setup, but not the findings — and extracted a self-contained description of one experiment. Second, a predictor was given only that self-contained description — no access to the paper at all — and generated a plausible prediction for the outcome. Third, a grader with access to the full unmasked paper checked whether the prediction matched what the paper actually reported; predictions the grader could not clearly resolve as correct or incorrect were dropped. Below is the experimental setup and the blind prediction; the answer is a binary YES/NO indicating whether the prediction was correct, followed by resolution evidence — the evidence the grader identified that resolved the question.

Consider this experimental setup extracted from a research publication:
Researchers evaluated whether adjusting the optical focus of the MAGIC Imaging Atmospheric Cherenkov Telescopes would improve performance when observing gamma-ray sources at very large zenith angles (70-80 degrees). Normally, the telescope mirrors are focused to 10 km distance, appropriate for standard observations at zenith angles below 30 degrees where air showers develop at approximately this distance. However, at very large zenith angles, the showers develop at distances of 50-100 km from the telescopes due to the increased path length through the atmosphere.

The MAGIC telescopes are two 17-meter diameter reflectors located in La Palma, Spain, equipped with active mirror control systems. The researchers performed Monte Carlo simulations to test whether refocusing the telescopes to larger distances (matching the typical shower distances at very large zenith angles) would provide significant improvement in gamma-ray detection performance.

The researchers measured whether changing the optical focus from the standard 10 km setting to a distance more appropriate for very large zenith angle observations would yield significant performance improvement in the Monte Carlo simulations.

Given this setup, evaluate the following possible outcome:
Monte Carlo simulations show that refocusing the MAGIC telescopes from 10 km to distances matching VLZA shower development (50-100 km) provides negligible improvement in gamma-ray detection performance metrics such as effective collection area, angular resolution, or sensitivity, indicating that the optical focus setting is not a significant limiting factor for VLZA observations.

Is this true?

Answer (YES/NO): YES